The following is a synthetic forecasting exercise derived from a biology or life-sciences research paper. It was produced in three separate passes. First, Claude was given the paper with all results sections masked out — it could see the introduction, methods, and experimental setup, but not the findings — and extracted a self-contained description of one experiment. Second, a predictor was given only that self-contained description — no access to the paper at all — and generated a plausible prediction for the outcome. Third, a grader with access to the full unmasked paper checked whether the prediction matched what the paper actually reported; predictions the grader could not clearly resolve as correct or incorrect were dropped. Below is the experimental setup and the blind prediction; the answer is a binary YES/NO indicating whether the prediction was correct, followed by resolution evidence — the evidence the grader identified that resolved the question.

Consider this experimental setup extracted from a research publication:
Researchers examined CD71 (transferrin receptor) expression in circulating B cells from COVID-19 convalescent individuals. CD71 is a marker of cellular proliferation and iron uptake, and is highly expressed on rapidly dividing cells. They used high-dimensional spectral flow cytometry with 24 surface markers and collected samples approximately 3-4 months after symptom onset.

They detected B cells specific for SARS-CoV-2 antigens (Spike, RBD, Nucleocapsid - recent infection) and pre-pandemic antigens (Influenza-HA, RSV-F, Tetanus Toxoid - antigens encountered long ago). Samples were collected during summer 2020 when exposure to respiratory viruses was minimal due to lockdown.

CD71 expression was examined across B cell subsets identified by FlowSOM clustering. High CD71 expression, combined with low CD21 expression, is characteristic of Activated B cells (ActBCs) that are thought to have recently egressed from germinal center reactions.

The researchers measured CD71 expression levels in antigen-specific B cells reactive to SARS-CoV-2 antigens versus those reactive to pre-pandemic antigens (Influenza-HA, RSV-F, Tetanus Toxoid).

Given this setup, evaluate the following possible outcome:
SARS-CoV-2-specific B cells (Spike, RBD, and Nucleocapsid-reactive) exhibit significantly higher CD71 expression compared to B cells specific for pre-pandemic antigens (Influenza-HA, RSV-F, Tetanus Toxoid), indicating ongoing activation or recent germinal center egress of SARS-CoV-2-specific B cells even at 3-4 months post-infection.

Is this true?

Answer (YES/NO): YES